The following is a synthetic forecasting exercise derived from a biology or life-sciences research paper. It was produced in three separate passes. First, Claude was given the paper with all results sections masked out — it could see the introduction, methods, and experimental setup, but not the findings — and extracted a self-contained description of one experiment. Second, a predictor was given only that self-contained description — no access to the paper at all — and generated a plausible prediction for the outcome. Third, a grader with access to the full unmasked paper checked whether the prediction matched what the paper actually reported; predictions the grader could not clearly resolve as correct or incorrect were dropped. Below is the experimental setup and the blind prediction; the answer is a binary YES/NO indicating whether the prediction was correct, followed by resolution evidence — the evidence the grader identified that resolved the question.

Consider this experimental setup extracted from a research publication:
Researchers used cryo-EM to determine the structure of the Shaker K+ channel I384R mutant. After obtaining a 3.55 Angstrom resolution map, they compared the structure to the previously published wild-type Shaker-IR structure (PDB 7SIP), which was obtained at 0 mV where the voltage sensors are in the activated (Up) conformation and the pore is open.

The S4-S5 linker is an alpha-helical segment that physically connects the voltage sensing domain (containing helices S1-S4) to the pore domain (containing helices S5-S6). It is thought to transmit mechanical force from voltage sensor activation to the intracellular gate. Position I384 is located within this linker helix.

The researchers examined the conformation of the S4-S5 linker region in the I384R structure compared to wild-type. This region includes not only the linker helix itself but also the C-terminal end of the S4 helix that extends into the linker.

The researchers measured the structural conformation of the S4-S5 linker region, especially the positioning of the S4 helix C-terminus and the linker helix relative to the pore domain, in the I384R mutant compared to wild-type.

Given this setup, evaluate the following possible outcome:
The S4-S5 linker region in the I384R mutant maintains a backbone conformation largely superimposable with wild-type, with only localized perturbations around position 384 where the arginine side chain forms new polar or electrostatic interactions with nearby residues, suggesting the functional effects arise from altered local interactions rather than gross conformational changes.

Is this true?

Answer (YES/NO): NO